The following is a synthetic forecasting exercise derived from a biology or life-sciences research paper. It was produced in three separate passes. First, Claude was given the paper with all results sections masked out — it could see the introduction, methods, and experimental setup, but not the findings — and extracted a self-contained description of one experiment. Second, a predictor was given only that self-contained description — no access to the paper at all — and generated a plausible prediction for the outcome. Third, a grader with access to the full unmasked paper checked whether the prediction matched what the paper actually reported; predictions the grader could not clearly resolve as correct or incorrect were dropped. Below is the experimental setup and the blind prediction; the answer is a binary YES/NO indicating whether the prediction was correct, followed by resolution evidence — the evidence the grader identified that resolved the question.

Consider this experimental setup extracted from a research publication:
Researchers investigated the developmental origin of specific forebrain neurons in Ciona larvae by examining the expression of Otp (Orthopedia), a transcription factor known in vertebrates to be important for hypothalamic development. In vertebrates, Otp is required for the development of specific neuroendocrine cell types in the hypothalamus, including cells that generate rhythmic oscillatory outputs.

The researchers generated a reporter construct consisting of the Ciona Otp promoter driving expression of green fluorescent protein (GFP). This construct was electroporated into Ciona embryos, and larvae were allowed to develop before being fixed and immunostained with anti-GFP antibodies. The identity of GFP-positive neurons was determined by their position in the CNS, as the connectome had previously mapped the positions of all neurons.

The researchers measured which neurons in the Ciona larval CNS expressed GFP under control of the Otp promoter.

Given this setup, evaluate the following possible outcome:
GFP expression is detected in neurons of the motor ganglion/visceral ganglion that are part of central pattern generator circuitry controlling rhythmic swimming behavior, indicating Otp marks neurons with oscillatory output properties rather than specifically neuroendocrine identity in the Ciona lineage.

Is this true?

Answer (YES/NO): NO